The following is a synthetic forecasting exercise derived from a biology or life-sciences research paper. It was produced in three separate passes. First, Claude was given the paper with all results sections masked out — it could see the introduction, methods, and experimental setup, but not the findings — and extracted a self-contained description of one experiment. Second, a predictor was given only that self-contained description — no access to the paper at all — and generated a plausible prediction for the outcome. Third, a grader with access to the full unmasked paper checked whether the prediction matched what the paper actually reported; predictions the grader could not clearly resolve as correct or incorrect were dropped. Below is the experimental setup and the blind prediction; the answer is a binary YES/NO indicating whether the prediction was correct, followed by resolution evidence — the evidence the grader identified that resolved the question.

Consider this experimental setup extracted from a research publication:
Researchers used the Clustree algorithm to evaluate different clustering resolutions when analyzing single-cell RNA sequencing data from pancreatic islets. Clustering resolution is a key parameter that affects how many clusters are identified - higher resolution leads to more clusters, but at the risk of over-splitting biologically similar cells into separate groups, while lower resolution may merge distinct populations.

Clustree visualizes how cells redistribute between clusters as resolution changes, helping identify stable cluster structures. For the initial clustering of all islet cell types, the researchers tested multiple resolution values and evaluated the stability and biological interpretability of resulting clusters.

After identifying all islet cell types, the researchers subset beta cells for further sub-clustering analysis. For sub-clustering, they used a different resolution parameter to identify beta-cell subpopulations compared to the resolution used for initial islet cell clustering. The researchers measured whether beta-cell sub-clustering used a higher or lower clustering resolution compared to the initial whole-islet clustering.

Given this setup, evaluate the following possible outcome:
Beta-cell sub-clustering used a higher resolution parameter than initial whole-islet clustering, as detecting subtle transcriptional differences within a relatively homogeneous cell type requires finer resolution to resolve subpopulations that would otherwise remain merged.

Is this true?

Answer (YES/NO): NO